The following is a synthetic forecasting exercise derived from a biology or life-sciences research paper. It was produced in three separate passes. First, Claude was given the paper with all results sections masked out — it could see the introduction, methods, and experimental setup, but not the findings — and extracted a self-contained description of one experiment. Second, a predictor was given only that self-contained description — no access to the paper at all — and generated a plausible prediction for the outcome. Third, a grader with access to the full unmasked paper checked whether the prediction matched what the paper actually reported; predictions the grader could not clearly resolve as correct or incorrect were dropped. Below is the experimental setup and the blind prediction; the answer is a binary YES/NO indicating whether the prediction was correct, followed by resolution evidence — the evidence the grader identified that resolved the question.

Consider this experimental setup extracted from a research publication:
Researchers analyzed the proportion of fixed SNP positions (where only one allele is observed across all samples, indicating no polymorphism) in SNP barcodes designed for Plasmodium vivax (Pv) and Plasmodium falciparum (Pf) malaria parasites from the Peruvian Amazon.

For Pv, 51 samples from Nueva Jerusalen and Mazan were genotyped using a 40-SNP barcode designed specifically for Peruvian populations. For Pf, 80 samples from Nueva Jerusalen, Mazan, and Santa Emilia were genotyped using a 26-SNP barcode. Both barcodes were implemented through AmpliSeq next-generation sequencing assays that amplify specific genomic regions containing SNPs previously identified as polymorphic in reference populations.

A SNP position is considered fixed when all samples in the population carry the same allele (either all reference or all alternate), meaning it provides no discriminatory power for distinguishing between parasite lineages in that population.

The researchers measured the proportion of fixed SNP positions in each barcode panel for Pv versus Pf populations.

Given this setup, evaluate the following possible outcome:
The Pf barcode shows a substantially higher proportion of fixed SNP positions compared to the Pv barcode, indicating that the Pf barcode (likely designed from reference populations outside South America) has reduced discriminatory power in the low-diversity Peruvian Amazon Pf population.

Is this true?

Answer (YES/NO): YES